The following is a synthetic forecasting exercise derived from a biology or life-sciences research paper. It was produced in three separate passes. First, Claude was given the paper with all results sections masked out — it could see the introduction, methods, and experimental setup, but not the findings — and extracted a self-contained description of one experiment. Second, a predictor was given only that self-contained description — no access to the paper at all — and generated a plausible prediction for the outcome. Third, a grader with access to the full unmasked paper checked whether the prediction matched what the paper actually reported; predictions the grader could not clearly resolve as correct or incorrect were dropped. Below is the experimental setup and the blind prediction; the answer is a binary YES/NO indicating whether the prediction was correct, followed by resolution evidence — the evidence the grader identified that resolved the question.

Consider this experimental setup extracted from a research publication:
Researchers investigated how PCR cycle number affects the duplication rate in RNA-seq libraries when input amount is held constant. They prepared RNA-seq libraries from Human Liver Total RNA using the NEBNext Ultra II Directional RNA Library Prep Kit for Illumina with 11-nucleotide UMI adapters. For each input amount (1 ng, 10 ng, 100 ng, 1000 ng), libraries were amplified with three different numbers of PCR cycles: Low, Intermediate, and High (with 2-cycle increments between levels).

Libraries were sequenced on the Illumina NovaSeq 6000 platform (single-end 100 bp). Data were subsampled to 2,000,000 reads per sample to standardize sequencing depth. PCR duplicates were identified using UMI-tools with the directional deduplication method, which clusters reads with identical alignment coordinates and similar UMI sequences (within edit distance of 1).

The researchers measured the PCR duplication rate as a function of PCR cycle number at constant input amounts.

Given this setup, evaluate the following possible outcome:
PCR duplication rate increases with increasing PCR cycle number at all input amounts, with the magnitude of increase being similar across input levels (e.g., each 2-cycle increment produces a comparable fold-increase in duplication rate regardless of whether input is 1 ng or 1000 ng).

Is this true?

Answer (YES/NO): NO